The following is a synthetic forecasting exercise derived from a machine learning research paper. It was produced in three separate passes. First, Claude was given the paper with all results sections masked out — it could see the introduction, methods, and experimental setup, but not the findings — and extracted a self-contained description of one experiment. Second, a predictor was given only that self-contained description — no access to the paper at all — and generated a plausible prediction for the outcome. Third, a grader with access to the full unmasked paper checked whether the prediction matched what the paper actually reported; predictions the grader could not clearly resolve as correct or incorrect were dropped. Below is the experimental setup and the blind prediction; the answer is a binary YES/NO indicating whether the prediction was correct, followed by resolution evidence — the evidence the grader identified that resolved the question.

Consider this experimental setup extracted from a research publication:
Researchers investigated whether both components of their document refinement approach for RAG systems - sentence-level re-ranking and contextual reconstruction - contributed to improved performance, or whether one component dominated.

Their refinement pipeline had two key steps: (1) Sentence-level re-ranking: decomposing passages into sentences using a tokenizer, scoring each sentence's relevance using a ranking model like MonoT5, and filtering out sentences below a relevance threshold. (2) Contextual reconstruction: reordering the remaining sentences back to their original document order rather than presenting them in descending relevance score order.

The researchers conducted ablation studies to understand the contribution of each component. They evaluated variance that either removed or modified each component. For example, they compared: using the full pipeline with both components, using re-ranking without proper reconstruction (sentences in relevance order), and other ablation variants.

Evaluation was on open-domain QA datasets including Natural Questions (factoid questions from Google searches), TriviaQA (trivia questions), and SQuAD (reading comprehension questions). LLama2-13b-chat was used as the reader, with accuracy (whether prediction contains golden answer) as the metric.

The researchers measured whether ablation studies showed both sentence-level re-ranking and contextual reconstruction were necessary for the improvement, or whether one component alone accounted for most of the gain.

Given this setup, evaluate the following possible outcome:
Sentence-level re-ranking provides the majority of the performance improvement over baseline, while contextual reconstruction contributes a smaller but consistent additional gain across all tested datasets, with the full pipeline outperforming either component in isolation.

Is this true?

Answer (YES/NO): YES